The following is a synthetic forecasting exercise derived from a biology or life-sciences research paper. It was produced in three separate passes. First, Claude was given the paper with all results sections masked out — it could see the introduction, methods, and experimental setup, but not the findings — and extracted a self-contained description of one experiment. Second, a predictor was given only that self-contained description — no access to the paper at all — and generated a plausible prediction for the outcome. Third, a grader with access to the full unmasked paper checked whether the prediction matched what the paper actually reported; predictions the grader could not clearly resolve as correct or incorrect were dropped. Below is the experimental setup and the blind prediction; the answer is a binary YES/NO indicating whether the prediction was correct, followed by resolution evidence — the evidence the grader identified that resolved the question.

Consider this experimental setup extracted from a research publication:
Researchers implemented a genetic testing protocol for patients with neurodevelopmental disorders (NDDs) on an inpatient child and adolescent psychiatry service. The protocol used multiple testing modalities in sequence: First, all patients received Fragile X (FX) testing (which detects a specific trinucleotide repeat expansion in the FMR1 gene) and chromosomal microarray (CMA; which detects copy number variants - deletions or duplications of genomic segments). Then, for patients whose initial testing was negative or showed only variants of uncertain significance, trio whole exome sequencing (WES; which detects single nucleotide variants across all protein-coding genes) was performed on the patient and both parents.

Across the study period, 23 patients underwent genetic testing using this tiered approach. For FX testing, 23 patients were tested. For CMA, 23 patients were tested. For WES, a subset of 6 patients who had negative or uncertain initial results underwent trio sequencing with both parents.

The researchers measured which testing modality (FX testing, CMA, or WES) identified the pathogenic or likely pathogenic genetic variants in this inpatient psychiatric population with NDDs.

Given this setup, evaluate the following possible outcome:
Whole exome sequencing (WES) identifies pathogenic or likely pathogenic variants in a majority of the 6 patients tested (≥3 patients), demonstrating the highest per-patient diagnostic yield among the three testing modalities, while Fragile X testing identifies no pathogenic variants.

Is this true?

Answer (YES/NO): NO